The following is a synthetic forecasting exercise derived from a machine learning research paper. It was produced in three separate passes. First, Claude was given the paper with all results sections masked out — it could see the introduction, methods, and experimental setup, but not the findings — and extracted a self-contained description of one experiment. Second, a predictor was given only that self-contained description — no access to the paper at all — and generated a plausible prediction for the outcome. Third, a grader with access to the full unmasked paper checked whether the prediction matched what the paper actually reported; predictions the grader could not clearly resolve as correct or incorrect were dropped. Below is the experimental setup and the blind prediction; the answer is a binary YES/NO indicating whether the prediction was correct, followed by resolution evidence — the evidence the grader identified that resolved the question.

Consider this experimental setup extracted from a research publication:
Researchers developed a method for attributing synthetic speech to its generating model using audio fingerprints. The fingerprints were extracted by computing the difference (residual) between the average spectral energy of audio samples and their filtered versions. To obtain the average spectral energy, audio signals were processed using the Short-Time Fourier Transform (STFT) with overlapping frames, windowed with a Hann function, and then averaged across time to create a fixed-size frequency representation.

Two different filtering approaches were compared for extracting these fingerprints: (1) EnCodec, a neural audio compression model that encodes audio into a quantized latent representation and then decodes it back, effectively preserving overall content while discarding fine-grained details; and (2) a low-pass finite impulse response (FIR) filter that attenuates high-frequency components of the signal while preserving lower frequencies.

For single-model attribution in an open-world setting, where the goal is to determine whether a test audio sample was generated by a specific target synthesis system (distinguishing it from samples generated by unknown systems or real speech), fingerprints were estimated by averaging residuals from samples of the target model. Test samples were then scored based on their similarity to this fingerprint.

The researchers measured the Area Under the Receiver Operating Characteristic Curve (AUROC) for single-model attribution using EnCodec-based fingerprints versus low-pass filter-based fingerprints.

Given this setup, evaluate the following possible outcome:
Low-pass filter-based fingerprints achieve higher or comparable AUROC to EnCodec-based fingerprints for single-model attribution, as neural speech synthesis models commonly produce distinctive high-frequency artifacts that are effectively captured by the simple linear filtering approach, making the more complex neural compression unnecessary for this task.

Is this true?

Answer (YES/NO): YES